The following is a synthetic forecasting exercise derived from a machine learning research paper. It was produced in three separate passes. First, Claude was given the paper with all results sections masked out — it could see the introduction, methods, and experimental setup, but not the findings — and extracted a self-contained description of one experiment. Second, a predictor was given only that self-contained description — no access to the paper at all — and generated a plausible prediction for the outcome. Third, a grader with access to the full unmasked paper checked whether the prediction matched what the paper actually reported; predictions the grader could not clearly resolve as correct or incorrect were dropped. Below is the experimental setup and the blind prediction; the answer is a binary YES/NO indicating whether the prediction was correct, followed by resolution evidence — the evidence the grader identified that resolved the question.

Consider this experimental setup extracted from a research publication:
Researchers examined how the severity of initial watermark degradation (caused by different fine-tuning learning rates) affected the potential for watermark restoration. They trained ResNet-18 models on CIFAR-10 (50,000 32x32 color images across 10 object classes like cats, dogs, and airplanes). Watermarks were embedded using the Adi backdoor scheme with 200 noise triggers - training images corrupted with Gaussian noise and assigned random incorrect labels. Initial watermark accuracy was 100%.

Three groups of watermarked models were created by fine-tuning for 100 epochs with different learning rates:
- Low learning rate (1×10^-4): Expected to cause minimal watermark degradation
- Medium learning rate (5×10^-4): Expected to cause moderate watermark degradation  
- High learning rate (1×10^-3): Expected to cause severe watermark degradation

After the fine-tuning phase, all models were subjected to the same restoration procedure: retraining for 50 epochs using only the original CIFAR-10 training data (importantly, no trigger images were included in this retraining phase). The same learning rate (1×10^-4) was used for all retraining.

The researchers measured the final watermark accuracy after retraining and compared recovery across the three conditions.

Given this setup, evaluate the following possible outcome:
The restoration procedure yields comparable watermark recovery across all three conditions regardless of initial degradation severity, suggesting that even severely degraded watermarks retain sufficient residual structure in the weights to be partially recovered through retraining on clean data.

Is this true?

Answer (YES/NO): NO